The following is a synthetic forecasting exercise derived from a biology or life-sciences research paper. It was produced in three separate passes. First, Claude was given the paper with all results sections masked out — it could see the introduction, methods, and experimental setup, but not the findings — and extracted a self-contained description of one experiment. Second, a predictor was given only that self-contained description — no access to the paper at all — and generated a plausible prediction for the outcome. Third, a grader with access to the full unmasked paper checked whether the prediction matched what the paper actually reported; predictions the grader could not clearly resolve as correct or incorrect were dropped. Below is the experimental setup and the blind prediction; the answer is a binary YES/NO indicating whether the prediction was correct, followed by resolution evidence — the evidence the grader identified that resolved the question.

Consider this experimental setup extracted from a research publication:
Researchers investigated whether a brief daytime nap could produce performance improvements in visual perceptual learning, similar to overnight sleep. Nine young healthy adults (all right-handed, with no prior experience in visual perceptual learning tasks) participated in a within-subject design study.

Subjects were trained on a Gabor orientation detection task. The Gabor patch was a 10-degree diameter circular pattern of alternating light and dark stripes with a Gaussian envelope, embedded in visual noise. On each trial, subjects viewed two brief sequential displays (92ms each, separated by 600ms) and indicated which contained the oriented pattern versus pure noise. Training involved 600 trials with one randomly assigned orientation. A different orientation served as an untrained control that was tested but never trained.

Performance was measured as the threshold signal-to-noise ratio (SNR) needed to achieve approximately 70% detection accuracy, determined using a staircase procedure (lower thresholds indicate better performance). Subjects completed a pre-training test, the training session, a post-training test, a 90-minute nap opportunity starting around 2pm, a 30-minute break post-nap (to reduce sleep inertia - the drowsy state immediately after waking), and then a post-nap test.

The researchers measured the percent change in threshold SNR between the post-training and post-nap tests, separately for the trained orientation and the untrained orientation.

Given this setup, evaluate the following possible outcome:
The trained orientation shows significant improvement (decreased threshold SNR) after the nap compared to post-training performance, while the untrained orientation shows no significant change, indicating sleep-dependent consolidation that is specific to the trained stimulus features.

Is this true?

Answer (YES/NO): YES